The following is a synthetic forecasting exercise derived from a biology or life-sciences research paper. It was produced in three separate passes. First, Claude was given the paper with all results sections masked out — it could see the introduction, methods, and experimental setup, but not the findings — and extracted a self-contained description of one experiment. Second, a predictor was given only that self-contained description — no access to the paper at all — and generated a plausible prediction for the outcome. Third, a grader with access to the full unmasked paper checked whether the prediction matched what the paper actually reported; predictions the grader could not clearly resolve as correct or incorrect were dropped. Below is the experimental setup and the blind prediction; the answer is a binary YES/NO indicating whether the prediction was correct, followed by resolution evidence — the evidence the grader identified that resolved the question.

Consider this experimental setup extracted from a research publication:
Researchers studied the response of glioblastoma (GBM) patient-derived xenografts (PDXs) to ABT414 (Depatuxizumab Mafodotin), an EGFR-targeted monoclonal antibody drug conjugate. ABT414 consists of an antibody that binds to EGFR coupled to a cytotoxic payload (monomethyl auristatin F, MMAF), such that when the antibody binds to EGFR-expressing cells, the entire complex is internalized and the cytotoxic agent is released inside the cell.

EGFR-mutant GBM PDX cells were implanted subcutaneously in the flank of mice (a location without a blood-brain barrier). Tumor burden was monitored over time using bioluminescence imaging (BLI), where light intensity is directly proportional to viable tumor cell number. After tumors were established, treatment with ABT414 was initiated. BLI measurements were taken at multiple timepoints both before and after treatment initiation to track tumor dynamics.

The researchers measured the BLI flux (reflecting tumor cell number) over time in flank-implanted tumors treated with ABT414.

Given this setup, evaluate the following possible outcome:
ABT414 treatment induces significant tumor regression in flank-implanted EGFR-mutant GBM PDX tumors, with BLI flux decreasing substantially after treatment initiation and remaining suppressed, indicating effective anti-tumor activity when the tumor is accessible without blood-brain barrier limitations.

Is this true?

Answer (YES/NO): NO